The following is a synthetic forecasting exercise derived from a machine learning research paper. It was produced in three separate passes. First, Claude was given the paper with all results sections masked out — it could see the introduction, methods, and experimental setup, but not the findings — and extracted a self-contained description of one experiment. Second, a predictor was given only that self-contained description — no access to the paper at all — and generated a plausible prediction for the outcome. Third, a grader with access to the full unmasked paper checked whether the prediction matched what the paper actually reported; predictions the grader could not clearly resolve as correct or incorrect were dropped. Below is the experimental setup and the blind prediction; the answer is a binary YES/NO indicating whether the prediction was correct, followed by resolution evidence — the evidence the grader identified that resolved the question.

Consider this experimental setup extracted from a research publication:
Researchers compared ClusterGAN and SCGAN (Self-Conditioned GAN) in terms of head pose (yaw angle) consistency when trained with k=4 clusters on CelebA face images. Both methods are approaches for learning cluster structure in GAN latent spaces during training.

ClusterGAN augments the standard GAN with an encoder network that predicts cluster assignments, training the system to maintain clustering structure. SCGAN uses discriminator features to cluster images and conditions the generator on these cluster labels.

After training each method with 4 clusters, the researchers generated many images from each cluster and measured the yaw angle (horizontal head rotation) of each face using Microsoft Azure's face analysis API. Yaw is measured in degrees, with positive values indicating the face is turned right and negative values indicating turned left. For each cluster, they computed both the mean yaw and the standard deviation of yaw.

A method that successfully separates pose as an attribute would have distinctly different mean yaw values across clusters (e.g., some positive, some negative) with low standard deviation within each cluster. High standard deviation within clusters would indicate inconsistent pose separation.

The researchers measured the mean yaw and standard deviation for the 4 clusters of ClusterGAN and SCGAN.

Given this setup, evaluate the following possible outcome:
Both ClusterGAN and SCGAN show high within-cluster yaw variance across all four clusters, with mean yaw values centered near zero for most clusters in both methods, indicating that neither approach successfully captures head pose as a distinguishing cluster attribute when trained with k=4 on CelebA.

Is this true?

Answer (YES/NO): NO